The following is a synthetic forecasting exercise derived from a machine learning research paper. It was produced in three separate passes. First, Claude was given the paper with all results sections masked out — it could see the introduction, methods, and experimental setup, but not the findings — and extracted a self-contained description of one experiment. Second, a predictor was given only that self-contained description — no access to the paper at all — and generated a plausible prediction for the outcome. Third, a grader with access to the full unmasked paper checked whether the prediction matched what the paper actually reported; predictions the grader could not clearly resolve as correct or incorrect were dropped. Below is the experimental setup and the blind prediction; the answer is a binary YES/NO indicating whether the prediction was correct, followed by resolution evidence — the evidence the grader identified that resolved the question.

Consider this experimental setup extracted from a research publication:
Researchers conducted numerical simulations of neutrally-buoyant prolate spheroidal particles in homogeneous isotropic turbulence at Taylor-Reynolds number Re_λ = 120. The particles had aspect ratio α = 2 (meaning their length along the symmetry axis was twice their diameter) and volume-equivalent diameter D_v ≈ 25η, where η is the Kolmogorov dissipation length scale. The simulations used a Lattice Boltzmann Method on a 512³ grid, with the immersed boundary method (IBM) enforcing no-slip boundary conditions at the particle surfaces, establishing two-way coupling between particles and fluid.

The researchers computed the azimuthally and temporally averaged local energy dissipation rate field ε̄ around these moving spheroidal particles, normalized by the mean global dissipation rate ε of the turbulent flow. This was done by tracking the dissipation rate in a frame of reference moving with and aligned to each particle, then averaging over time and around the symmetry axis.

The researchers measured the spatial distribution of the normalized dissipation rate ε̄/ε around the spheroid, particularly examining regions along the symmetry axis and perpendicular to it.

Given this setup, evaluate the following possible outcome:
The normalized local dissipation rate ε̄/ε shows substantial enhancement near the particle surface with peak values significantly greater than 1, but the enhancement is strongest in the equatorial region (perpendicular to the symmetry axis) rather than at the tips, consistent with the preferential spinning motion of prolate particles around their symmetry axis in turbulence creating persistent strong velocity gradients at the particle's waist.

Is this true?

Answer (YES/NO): NO